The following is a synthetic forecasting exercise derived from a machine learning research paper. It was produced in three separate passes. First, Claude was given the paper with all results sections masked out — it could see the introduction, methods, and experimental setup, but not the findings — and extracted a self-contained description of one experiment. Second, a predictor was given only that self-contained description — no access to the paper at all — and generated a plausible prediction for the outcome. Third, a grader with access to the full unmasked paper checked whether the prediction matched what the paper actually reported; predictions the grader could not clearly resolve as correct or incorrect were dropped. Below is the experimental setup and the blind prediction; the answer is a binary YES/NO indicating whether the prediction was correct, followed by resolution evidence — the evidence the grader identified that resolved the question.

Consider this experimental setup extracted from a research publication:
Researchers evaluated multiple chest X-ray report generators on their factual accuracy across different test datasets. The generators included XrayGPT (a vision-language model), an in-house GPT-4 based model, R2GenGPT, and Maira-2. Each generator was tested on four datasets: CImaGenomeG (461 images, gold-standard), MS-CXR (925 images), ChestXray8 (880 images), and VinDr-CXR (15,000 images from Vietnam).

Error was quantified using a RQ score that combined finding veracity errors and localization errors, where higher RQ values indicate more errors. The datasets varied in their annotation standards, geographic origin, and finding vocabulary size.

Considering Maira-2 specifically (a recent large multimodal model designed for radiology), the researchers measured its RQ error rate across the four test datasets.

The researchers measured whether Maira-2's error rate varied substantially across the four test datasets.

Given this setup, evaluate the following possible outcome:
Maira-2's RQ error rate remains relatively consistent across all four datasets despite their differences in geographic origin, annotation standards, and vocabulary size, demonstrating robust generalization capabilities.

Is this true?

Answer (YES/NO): NO